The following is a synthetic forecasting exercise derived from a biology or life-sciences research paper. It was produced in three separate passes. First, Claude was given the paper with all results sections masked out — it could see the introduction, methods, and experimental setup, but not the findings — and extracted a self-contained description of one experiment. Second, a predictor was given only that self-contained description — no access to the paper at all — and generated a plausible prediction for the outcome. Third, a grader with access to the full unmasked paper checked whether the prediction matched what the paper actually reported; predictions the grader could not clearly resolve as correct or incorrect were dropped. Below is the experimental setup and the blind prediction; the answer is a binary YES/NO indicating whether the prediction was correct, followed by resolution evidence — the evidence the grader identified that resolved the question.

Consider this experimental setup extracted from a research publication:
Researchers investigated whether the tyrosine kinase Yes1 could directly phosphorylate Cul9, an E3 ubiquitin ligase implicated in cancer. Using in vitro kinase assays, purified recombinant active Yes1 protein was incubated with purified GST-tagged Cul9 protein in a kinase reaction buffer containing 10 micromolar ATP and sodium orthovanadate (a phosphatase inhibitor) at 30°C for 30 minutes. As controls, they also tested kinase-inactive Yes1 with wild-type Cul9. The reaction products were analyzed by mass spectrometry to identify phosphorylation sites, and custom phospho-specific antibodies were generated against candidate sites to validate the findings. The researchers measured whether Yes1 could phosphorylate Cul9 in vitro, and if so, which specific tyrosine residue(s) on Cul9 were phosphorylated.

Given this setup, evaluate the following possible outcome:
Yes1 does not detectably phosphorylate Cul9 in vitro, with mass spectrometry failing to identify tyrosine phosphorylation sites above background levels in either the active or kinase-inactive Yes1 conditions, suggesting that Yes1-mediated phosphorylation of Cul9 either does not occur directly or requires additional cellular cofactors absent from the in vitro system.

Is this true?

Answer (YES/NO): NO